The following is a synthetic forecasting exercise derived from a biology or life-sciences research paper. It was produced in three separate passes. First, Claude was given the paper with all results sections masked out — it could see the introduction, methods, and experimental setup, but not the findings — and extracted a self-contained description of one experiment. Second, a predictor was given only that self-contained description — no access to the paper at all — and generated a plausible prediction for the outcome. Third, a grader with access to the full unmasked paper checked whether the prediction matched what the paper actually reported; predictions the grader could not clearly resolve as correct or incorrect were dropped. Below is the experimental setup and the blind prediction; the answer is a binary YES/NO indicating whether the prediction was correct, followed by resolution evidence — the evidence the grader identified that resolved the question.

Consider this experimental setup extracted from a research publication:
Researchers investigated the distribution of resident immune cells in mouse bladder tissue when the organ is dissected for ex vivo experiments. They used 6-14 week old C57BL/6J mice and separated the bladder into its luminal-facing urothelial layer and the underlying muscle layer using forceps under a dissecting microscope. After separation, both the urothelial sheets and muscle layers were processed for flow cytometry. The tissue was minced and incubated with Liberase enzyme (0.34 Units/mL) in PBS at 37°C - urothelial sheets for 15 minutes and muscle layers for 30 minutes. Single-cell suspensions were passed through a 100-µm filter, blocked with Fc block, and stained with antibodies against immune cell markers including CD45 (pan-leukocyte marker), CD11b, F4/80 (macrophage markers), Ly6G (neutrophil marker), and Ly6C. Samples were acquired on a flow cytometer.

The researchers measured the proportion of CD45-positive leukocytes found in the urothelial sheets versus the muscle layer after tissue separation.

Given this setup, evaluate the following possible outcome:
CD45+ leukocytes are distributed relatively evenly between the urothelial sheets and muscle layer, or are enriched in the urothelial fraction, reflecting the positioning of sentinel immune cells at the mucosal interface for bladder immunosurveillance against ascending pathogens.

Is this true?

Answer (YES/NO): YES